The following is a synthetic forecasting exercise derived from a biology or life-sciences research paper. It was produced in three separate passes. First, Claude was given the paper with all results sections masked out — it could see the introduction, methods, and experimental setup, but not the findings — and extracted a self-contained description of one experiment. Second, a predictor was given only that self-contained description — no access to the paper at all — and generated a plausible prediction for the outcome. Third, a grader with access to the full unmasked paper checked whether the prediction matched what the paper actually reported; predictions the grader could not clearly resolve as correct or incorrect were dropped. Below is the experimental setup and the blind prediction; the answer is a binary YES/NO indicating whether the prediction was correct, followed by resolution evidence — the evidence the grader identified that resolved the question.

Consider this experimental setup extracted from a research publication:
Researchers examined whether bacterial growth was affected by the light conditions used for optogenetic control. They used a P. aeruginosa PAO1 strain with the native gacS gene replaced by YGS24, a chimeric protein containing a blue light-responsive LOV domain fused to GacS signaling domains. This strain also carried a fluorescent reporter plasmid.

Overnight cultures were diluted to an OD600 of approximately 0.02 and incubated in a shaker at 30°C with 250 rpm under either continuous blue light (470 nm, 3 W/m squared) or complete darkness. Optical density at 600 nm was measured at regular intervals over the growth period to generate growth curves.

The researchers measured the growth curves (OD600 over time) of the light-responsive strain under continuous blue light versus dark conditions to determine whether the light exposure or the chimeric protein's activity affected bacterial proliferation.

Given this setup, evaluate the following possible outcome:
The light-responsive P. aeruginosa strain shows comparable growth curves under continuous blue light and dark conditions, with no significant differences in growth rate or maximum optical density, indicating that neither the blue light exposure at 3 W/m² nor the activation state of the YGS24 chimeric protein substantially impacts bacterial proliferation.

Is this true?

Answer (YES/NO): NO